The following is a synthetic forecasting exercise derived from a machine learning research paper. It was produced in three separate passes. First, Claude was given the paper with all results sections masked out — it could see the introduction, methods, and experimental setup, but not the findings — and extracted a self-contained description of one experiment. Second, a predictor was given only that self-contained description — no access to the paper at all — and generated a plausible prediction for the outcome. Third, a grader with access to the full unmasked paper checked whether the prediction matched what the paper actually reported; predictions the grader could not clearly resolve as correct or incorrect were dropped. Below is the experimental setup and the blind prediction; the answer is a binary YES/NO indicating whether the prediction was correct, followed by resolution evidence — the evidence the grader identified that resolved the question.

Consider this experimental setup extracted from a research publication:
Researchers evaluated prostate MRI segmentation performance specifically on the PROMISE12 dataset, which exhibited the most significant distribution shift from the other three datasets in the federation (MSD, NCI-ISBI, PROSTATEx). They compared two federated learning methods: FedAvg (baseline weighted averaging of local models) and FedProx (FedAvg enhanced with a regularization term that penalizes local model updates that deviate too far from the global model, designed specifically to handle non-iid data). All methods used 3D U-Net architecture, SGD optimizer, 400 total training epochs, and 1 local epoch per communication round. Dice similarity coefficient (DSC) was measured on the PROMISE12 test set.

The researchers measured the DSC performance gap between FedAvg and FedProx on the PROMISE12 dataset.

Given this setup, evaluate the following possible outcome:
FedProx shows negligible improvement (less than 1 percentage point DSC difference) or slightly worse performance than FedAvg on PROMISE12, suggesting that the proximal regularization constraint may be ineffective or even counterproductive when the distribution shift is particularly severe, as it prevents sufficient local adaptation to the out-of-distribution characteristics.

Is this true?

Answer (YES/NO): NO